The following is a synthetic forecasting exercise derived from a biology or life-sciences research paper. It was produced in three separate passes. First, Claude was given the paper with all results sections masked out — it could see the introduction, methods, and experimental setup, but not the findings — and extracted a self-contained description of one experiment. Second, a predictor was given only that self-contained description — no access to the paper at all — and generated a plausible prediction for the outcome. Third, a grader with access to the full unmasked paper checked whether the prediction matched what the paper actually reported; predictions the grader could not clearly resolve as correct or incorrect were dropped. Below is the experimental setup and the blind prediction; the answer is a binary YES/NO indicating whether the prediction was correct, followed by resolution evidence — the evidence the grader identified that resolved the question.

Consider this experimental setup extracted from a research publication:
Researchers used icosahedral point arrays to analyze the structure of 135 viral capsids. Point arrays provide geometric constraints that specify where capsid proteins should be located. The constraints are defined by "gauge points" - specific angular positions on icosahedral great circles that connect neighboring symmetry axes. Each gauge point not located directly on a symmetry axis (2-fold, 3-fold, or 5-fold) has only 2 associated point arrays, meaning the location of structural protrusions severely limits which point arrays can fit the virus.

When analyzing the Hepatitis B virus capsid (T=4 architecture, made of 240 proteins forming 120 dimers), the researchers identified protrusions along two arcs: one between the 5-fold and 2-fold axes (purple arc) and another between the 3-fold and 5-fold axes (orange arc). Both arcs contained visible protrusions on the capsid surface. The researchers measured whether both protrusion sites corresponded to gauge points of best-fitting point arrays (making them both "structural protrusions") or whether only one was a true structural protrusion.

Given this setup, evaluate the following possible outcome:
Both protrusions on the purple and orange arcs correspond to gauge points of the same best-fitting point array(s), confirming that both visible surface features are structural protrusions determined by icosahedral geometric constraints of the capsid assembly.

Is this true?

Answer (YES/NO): NO